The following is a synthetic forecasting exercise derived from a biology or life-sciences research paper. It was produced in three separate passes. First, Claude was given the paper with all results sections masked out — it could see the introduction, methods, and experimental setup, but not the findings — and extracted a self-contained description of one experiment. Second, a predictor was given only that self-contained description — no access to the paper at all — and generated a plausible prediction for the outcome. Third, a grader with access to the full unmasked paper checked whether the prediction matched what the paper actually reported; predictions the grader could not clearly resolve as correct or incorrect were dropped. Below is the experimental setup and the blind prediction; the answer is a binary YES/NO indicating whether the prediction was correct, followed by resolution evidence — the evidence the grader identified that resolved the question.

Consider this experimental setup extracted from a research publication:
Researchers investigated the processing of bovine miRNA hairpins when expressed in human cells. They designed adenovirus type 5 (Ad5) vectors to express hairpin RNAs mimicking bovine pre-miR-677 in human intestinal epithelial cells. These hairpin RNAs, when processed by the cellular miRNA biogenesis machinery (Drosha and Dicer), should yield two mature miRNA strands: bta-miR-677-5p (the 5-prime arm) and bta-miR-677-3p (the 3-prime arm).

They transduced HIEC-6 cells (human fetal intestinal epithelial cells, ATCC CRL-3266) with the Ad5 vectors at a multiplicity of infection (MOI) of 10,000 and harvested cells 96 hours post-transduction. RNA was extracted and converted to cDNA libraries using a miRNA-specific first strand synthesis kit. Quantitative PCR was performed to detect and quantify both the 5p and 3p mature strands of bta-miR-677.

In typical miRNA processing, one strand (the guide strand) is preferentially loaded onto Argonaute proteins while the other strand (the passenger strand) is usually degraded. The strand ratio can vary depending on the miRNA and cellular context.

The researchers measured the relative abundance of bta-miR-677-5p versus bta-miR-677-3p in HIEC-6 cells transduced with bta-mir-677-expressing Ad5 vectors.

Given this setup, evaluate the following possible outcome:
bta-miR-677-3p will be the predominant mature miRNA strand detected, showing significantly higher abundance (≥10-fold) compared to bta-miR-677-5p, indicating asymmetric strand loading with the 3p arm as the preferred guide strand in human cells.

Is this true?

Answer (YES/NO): NO